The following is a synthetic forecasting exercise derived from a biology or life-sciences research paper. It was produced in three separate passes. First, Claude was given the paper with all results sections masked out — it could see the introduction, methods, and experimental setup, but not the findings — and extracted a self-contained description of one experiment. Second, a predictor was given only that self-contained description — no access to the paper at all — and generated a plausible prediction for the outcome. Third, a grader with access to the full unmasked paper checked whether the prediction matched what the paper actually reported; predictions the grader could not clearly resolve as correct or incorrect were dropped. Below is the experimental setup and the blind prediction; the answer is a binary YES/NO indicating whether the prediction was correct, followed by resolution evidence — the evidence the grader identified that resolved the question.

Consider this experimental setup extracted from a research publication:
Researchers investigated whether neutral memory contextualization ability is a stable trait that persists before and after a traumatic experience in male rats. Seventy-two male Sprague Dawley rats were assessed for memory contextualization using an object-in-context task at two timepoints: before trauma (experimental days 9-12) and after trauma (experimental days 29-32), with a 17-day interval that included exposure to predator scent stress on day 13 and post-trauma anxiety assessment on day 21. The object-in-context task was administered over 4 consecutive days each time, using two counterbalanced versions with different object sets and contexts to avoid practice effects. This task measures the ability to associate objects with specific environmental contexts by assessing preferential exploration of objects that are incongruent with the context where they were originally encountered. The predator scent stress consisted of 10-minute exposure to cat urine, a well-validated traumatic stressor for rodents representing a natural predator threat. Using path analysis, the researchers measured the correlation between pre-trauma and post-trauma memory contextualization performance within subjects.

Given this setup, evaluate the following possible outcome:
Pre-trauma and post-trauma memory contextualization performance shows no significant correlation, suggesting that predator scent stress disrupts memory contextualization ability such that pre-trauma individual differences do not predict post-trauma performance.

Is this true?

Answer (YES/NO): YES